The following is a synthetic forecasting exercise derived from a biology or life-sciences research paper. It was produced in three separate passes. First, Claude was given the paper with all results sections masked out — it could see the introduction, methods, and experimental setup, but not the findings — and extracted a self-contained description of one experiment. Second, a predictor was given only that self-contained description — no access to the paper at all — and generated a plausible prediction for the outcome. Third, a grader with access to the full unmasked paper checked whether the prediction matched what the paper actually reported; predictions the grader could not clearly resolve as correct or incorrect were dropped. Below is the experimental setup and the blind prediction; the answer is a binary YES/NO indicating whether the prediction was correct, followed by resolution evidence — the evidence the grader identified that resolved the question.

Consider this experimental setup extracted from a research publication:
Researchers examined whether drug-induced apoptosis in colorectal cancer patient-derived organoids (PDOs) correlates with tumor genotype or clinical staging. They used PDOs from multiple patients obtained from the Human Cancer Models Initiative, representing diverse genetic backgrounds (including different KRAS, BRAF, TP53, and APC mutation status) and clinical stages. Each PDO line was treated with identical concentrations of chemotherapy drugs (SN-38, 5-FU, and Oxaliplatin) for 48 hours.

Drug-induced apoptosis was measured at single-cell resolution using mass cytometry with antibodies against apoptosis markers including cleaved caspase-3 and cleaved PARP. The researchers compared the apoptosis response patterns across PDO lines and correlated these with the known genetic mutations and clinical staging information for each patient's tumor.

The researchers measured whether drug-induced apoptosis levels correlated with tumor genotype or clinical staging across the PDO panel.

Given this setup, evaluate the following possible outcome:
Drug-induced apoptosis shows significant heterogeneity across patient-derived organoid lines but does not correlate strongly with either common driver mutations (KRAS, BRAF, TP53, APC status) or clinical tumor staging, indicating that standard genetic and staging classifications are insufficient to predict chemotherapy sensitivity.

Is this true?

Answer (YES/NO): YES